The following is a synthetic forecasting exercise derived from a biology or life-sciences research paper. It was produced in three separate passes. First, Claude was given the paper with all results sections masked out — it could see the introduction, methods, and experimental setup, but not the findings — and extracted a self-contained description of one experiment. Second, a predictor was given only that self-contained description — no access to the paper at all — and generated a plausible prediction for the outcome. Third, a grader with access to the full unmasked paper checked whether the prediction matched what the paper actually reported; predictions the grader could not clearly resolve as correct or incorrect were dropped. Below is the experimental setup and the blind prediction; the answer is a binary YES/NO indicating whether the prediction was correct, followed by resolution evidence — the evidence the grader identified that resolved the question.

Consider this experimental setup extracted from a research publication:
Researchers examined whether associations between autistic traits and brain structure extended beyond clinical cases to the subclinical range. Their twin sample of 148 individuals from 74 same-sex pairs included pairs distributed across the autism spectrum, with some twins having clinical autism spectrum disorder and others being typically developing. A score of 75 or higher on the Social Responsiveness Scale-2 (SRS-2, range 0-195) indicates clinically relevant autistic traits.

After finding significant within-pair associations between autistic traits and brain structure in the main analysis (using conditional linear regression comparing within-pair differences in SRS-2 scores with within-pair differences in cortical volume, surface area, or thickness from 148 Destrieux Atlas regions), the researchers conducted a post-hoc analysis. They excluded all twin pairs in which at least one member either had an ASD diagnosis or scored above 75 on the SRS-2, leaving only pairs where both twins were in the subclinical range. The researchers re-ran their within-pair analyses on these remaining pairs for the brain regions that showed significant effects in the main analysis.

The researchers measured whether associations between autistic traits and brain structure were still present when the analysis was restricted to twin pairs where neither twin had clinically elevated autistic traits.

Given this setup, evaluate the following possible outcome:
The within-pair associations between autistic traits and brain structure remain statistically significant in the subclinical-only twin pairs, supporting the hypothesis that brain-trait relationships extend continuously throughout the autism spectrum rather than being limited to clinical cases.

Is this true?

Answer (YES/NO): NO